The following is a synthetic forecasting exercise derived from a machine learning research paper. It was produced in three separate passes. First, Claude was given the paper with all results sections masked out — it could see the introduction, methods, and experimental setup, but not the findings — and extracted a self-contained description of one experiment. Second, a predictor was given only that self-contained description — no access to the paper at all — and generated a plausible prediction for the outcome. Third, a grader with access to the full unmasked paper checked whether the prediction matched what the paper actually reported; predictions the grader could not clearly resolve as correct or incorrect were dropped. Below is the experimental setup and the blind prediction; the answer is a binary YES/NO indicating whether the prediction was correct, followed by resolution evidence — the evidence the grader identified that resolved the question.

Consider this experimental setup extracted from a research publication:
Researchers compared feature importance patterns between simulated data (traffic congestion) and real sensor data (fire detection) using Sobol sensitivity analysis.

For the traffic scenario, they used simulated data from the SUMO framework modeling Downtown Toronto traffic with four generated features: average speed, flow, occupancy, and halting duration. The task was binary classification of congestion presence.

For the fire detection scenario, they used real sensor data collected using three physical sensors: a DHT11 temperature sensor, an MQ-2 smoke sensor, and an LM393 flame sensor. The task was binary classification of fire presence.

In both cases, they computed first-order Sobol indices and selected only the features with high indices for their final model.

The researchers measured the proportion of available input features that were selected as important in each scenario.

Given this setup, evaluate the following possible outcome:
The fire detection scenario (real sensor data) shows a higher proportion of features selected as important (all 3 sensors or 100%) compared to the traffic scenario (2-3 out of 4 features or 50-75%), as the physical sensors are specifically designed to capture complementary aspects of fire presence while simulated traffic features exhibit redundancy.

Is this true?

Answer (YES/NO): NO